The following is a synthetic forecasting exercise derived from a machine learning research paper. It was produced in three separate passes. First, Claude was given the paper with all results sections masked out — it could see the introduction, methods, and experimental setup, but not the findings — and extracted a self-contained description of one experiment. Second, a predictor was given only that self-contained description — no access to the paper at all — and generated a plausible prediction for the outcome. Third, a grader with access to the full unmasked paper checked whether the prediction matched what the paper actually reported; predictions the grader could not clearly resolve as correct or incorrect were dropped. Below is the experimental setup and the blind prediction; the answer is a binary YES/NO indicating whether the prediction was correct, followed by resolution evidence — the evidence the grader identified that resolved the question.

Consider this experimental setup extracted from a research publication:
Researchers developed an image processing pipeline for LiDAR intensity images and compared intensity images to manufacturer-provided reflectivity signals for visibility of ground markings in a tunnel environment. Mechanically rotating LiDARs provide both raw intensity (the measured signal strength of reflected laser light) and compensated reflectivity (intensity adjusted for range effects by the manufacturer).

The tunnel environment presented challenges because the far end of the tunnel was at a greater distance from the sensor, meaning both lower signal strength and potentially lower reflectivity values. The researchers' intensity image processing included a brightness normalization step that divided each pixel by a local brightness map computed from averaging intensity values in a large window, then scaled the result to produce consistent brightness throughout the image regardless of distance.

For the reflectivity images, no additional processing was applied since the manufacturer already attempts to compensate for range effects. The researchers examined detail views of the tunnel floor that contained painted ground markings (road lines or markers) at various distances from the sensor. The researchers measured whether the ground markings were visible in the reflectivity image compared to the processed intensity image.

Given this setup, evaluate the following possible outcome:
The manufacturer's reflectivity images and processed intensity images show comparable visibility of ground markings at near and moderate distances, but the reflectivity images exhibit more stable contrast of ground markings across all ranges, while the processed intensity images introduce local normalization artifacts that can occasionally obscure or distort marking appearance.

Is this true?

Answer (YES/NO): NO